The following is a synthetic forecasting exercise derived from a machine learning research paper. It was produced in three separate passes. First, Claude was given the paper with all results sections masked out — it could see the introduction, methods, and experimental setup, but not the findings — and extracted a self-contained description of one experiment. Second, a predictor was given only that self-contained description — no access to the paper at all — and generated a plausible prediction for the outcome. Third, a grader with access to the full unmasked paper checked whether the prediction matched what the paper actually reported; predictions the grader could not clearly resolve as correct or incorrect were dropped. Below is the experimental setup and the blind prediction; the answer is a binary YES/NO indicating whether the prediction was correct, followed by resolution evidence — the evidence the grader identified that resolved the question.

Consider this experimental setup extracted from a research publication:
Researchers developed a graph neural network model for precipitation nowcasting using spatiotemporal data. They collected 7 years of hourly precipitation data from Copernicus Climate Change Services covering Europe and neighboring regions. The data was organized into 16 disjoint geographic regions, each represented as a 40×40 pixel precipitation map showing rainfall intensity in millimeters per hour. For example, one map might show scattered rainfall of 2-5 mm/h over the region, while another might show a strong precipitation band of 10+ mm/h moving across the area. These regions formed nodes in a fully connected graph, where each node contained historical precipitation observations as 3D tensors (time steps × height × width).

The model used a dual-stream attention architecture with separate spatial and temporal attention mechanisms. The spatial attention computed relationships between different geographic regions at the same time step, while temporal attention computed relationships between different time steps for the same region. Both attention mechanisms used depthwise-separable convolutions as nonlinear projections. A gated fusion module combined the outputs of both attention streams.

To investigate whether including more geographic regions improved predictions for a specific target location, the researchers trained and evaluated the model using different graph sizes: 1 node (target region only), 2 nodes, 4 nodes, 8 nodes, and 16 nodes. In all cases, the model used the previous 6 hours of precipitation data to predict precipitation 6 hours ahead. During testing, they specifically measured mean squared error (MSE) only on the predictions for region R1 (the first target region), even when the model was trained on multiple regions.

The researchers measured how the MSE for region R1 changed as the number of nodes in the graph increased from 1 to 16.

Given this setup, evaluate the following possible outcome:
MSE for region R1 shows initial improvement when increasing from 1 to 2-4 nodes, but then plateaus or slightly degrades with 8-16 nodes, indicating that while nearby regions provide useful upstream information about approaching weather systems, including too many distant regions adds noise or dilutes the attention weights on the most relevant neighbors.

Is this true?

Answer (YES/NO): NO